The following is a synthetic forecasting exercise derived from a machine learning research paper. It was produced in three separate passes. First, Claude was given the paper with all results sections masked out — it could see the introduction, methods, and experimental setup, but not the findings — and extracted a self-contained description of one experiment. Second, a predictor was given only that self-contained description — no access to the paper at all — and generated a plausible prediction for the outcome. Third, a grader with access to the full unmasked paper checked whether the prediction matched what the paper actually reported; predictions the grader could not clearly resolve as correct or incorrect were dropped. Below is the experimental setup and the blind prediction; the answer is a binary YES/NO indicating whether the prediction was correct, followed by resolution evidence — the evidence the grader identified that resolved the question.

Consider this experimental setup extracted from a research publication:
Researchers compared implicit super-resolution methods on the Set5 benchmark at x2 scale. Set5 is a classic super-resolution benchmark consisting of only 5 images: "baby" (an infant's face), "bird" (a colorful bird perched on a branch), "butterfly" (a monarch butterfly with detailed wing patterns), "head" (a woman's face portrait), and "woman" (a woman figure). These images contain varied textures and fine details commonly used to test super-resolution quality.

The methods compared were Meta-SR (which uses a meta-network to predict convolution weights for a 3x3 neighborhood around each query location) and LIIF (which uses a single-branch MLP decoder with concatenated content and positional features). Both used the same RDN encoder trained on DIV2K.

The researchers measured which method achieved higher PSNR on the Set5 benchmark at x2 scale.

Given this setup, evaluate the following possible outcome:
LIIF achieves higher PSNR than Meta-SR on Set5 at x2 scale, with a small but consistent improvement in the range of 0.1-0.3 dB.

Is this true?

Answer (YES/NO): NO